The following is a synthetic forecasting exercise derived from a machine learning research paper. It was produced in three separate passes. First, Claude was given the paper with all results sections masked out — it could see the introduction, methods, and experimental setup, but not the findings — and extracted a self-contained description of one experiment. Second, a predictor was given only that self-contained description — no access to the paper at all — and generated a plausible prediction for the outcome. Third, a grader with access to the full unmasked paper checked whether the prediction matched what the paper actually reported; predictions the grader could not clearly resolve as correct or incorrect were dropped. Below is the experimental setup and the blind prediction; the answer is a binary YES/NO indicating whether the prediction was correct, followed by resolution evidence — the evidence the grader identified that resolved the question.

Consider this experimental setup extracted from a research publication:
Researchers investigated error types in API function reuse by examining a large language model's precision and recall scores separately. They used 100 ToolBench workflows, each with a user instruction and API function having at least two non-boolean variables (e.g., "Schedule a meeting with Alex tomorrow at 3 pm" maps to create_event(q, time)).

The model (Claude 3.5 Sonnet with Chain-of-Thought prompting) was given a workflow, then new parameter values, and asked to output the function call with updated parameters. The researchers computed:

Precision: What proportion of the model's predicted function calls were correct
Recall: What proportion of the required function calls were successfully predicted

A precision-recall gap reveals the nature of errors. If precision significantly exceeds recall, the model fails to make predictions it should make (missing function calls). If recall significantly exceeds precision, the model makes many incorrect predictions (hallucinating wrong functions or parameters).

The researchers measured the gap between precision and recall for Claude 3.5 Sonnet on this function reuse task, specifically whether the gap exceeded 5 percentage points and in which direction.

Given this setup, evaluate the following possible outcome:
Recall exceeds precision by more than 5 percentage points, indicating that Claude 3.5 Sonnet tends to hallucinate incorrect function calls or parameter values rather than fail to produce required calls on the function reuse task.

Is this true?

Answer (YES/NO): NO